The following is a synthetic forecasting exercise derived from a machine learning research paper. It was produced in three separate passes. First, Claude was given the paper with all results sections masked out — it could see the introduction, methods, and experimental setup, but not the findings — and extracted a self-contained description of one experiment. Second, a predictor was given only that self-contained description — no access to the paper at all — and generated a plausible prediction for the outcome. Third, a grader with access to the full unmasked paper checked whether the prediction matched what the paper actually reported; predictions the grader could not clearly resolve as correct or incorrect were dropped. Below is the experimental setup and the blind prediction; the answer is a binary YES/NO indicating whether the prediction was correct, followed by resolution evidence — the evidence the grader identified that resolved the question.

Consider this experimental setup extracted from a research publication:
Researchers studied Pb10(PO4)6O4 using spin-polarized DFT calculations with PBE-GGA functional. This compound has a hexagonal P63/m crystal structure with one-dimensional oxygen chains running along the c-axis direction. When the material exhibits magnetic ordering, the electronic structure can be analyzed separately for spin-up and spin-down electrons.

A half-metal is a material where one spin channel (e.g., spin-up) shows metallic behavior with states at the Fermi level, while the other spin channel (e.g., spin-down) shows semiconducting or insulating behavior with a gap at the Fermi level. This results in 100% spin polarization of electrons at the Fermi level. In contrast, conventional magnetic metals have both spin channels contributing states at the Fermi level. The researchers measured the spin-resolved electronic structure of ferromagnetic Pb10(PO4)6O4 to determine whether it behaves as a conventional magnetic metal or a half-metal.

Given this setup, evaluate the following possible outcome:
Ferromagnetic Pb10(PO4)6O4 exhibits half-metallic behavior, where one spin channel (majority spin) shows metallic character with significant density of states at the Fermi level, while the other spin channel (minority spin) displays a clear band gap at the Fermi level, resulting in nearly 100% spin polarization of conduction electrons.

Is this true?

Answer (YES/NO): YES